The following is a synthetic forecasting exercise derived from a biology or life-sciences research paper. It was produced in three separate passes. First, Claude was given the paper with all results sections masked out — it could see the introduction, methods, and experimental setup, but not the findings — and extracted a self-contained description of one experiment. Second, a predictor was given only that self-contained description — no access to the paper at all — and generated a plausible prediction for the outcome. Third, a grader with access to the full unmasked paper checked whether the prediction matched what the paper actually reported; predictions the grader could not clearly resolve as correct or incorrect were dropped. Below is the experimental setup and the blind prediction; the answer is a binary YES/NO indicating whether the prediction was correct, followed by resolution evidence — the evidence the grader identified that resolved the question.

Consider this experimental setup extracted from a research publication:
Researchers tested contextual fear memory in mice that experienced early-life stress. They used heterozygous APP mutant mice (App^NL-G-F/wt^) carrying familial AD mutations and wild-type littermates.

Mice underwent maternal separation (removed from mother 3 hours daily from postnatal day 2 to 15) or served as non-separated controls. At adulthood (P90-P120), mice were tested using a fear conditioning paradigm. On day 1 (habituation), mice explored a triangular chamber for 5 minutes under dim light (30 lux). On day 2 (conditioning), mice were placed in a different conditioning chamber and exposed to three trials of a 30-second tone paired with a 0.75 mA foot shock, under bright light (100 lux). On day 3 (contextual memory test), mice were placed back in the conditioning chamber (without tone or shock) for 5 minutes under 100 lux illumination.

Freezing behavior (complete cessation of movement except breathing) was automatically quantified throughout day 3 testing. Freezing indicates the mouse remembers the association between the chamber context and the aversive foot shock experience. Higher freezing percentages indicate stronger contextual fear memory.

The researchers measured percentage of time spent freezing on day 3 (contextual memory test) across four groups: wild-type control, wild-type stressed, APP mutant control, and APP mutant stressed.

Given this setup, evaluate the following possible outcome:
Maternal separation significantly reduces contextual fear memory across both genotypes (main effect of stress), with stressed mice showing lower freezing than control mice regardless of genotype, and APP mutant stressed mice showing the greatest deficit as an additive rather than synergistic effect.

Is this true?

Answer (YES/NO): NO